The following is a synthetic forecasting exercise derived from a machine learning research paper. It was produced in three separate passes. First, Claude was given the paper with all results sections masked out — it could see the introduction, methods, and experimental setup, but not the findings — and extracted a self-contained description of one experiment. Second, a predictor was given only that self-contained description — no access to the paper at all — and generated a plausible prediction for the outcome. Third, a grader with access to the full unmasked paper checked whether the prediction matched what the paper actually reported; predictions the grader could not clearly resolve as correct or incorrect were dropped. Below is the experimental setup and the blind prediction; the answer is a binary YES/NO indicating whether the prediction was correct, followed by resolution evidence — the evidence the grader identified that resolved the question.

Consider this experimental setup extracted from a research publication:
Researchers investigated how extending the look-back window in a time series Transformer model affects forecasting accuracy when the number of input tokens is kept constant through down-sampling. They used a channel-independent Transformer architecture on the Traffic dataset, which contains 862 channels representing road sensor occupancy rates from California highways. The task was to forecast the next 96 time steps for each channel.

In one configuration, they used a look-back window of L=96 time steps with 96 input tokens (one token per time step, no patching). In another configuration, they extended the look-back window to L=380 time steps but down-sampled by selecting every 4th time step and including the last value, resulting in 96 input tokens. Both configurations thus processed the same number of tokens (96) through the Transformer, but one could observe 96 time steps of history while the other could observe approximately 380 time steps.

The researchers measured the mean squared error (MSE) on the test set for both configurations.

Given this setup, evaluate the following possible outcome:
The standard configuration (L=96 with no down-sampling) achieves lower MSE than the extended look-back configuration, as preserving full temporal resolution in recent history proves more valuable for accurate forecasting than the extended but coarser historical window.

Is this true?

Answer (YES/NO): NO